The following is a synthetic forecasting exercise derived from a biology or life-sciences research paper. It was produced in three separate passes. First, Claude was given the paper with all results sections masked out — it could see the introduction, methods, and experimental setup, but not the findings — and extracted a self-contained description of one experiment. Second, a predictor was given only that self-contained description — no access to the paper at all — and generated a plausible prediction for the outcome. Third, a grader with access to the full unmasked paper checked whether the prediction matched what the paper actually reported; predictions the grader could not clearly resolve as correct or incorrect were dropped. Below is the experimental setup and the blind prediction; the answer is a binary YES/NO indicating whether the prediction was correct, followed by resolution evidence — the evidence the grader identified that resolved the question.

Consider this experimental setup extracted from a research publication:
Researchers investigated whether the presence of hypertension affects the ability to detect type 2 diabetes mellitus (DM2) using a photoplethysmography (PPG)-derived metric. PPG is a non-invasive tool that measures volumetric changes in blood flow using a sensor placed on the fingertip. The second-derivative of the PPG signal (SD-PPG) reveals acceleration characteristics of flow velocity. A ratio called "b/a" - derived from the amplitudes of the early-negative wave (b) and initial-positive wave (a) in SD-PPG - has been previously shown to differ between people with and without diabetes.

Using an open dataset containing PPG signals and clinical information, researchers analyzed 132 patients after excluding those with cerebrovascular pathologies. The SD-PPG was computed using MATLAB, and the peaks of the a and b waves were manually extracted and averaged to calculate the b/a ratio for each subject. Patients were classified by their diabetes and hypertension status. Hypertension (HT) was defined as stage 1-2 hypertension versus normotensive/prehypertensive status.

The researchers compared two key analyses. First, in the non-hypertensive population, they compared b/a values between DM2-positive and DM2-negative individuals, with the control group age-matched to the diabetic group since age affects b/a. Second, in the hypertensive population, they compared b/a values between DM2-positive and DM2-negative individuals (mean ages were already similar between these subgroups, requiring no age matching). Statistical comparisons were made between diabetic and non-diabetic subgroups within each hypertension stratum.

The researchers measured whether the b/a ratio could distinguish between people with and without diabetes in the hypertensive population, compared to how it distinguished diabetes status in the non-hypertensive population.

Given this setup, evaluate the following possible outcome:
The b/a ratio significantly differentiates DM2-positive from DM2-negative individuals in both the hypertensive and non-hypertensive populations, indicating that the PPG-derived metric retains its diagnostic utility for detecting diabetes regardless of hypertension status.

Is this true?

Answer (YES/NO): NO